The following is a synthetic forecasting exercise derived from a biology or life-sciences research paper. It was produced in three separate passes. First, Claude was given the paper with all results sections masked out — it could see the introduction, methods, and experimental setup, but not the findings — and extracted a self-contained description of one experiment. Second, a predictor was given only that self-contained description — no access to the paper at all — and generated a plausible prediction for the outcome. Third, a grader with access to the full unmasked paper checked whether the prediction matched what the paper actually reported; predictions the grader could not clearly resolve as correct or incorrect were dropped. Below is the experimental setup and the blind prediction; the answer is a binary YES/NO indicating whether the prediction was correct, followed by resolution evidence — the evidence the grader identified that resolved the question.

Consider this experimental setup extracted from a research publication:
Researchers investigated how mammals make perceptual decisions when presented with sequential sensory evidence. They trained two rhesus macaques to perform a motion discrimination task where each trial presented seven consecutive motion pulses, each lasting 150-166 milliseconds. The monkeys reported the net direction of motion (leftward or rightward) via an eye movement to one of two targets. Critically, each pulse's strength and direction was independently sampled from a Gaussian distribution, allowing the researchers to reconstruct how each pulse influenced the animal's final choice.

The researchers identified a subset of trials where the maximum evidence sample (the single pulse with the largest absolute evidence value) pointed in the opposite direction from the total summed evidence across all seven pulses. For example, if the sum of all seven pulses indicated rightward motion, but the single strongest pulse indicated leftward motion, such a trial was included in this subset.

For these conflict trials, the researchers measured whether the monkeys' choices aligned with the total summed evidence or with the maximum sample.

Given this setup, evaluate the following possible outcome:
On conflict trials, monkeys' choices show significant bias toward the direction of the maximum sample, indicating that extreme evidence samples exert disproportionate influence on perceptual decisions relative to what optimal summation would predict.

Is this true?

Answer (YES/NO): NO